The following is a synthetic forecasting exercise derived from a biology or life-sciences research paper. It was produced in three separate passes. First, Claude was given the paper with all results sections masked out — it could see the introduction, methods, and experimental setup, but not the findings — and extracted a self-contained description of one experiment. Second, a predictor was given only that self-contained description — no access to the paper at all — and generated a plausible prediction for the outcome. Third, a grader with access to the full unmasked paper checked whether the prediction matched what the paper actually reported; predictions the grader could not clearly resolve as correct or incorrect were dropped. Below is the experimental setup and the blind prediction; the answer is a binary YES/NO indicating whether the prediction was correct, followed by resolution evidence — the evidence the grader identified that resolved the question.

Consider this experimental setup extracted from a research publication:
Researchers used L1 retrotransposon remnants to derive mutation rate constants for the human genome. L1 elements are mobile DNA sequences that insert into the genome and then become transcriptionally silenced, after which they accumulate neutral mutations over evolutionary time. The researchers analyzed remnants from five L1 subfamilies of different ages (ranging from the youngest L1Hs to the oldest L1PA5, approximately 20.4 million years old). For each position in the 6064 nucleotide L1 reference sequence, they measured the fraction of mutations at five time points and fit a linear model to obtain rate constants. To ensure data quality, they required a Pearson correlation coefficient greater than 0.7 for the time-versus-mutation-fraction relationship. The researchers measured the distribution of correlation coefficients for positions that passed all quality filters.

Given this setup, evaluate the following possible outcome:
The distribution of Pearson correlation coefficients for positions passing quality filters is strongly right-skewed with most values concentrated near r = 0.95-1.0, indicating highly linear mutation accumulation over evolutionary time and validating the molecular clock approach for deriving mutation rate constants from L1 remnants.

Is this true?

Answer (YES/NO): NO